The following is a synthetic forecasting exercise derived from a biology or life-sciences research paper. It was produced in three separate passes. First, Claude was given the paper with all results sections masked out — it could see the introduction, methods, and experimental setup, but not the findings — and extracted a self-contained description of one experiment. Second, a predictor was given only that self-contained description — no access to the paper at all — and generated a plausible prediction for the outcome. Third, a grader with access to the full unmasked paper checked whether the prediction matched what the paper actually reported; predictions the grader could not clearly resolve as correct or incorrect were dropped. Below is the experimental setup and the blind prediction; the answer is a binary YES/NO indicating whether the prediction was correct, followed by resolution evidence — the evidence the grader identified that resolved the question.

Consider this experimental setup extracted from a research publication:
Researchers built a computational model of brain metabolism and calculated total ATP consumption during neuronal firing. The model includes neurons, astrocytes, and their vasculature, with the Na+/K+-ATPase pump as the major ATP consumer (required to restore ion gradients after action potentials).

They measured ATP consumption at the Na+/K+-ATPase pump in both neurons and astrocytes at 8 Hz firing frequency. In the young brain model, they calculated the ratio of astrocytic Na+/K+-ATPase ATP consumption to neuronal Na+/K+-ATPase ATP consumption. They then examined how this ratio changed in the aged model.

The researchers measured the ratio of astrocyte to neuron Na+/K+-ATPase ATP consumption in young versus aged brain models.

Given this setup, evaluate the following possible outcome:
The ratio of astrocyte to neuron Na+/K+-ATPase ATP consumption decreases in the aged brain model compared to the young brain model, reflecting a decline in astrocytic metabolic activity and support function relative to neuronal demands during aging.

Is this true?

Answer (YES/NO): NO